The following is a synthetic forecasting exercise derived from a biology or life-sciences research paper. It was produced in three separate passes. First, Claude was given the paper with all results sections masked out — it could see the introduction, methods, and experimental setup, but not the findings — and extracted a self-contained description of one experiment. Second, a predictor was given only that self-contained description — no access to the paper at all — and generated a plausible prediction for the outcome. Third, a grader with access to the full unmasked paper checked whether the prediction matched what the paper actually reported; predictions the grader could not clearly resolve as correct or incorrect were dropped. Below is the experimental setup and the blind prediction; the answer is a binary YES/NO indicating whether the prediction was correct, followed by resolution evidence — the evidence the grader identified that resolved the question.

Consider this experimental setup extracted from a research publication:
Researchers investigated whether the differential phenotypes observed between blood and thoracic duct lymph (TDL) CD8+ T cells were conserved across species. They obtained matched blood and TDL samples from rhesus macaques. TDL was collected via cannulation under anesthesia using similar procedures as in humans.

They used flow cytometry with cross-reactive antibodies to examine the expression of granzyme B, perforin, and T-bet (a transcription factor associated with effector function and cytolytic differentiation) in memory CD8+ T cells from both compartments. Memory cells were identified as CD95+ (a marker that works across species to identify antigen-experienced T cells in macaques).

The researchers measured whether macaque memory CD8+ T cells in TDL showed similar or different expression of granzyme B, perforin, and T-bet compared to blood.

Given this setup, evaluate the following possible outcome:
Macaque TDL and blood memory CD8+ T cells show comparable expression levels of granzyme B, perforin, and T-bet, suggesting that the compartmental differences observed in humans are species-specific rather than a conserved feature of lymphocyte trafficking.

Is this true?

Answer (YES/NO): NO